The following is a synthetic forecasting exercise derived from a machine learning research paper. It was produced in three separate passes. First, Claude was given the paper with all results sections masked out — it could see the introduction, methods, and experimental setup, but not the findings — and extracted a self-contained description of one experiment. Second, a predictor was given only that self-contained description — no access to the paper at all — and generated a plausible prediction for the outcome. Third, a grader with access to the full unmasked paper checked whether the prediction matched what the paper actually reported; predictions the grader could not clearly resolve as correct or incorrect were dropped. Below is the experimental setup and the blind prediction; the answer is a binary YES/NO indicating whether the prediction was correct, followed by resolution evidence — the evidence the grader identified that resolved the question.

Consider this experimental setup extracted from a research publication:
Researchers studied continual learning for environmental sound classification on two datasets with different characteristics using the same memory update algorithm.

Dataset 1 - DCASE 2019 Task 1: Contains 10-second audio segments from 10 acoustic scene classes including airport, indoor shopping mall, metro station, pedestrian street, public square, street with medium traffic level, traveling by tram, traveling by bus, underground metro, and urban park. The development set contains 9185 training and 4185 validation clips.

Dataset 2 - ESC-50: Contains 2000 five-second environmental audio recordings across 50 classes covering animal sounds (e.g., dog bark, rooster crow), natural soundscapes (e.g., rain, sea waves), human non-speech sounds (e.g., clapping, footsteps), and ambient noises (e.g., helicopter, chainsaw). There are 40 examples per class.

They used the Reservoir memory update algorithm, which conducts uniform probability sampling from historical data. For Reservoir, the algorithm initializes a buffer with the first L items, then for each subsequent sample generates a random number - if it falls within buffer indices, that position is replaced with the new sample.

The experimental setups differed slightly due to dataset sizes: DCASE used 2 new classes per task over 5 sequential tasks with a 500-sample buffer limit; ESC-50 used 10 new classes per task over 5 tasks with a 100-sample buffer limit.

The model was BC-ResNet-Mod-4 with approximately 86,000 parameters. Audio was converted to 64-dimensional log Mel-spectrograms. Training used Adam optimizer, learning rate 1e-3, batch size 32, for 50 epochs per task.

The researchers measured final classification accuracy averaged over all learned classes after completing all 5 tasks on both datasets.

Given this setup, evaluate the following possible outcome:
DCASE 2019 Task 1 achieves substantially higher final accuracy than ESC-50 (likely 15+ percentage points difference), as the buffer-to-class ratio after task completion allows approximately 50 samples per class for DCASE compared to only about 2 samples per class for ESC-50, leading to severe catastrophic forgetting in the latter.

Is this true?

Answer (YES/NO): NO